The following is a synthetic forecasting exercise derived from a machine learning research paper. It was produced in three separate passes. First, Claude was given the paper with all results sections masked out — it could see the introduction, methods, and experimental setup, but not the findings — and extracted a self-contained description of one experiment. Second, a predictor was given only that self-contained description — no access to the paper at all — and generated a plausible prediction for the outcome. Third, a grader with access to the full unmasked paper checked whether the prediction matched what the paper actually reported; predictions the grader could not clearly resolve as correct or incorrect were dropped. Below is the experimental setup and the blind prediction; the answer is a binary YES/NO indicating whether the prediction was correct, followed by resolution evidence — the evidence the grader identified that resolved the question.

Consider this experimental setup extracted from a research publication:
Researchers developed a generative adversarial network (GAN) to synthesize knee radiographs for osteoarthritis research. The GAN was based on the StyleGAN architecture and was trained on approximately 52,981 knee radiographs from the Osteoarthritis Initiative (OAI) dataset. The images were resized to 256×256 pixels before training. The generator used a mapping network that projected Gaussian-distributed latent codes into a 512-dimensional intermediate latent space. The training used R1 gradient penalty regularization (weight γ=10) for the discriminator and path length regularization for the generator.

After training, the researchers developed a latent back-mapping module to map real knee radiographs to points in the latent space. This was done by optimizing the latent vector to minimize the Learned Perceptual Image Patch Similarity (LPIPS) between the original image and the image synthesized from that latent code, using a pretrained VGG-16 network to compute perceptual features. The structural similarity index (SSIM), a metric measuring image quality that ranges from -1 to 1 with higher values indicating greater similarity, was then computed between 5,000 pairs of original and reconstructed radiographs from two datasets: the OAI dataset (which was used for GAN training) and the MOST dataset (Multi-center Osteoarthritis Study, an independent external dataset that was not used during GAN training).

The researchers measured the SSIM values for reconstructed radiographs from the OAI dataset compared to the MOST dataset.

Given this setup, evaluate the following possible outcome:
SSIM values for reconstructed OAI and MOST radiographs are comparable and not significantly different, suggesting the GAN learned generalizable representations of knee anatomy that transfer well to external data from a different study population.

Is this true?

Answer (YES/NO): NO